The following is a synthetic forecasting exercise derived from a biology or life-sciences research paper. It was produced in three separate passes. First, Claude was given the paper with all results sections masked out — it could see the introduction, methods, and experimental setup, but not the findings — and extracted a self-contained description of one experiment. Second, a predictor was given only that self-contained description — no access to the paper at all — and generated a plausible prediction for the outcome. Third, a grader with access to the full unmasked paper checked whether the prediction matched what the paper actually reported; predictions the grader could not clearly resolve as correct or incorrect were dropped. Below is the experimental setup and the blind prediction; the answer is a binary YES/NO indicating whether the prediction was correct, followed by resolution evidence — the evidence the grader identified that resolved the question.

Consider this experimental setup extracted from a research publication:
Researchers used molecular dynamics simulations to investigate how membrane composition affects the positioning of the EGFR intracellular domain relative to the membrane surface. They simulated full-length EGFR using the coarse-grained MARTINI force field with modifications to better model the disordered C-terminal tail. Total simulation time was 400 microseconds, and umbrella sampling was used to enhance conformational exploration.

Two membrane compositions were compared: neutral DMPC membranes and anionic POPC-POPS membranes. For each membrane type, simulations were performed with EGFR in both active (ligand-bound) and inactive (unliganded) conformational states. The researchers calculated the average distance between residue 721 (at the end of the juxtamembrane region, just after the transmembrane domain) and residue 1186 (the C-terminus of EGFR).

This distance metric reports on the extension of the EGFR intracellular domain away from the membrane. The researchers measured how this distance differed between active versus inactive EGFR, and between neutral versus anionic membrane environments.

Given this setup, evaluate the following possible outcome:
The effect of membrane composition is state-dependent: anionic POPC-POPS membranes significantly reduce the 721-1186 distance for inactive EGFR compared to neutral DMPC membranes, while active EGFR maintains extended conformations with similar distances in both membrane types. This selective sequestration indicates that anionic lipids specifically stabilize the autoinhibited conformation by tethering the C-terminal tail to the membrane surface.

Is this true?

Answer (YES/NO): NO